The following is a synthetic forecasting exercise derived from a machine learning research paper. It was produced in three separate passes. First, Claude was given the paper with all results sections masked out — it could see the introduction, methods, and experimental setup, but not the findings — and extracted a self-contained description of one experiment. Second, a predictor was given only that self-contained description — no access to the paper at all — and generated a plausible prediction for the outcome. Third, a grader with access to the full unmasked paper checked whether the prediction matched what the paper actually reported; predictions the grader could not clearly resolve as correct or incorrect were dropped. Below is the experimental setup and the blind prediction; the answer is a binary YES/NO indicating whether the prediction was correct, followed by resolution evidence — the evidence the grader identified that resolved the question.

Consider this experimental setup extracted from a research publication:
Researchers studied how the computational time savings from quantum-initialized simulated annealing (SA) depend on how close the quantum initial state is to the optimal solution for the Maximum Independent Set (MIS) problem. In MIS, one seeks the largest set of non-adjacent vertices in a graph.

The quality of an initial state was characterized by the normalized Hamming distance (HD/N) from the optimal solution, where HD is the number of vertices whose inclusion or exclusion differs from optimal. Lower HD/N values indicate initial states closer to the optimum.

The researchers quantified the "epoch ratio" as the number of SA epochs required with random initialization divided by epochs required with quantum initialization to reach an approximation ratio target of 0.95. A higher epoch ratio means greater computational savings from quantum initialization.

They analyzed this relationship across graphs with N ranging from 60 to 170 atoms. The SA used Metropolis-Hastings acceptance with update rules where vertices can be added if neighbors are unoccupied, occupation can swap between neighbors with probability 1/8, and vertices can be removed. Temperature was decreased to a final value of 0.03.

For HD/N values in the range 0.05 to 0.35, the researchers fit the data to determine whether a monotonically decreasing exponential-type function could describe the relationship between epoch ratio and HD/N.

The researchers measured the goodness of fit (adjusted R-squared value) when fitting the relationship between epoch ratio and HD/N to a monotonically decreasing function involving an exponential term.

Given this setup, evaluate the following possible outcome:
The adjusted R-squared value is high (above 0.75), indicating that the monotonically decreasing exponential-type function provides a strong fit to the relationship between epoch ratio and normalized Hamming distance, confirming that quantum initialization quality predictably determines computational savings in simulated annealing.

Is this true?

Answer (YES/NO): YES